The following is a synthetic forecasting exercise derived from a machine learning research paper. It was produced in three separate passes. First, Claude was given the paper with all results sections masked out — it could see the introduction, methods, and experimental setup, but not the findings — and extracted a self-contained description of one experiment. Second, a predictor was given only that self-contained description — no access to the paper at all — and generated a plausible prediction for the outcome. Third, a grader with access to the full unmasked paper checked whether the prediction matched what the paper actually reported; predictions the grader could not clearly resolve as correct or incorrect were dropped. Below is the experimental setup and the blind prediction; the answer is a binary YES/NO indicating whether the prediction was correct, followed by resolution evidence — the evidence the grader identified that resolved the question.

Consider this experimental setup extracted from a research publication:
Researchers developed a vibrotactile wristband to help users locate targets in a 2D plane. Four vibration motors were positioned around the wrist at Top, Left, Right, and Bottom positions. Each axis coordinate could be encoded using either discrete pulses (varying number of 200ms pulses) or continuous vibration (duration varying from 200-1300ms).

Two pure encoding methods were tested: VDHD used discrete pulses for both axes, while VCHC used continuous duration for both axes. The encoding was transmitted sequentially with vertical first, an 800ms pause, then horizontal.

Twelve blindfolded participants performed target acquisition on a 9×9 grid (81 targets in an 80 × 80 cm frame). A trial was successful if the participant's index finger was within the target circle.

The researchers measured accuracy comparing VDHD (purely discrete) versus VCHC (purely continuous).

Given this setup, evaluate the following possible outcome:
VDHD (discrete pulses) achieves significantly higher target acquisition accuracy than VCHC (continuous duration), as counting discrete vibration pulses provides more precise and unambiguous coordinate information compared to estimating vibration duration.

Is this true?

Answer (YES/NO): NO